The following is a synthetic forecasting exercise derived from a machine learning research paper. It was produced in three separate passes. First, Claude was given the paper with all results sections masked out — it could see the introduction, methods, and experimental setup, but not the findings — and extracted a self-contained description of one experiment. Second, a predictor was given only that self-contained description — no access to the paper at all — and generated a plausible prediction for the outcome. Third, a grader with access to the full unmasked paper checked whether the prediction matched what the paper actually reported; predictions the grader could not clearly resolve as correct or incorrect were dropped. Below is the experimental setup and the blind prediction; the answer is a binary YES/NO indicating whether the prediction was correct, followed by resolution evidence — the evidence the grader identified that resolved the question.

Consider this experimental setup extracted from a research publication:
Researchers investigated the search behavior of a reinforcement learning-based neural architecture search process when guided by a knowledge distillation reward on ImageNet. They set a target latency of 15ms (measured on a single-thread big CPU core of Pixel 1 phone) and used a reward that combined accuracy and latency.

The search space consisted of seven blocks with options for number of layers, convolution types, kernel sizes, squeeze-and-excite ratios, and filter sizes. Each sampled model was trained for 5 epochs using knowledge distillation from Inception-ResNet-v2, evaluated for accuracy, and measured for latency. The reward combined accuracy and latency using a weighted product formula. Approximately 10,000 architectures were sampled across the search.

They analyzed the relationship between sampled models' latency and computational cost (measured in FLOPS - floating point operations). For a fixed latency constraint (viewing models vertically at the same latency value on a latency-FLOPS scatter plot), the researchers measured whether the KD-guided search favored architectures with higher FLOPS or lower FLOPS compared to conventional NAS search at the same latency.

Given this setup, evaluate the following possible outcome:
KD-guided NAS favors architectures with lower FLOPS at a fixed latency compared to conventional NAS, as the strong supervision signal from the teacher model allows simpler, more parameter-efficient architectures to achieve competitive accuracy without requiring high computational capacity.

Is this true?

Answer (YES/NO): NO